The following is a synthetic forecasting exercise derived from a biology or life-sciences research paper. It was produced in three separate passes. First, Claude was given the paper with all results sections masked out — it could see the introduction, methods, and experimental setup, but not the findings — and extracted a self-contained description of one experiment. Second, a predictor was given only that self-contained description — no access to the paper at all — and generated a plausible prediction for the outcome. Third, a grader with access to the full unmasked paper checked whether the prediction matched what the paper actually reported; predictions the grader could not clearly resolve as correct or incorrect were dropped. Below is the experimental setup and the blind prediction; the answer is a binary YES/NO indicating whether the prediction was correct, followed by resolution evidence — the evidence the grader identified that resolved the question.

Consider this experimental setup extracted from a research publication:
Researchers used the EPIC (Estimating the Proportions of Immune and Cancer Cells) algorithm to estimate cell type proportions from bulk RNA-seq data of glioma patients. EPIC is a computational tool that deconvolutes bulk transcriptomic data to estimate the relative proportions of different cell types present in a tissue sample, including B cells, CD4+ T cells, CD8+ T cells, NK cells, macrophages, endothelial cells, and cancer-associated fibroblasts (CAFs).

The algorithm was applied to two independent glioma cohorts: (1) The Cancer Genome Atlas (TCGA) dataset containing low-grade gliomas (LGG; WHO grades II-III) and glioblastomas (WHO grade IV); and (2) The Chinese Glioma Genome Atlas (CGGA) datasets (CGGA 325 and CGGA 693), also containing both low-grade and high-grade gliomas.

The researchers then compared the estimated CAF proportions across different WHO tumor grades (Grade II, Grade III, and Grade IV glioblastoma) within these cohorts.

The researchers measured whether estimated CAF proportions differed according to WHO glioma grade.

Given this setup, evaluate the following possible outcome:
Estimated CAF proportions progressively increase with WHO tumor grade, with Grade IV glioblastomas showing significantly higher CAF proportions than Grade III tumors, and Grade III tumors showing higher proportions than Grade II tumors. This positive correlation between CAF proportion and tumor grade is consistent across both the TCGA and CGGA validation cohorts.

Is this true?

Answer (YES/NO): NO